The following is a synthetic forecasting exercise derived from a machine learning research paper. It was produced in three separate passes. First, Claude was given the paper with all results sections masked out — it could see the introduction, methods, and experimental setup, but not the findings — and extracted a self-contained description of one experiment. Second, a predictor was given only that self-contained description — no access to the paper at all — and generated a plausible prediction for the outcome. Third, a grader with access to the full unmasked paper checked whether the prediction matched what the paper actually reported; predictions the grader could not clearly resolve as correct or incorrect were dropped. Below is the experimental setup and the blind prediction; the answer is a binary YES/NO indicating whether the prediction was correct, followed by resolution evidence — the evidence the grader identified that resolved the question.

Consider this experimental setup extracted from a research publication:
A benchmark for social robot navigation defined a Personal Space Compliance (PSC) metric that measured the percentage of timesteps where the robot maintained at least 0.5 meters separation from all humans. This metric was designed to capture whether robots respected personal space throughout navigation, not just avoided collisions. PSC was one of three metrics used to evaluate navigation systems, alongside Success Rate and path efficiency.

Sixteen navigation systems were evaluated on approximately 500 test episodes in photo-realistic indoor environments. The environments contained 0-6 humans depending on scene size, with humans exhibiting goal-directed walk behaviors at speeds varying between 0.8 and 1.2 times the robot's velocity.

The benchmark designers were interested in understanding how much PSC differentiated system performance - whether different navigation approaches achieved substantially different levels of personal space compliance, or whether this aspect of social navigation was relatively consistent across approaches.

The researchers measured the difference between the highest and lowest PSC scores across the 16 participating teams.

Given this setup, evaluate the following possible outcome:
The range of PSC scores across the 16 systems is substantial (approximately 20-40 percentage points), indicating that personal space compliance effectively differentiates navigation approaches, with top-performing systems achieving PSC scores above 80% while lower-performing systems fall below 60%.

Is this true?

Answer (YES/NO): NO